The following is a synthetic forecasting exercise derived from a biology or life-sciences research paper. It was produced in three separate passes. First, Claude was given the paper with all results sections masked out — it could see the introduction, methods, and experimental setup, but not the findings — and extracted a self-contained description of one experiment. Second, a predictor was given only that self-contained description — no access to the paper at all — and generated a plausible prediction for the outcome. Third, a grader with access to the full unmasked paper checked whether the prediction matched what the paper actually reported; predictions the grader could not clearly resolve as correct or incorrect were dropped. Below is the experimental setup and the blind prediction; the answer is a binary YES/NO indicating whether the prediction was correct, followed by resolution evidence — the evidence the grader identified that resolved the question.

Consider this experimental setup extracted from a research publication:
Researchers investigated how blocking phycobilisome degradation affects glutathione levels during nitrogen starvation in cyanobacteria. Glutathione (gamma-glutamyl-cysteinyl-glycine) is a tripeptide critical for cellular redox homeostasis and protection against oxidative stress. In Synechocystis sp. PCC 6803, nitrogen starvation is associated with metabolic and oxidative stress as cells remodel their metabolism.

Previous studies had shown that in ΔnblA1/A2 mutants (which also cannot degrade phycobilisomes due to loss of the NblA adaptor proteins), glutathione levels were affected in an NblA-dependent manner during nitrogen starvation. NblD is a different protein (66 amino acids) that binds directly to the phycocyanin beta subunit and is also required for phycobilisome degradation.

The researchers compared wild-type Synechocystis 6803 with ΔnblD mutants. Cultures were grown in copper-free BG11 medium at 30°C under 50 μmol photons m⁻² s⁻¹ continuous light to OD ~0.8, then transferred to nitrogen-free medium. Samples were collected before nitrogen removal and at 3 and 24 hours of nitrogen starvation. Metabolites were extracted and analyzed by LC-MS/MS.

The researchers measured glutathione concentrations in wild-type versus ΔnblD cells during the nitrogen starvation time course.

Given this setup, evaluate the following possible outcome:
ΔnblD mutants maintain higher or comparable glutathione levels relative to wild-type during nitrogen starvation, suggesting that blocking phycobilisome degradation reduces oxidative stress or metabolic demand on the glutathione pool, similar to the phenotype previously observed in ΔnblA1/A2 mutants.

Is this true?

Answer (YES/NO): NO